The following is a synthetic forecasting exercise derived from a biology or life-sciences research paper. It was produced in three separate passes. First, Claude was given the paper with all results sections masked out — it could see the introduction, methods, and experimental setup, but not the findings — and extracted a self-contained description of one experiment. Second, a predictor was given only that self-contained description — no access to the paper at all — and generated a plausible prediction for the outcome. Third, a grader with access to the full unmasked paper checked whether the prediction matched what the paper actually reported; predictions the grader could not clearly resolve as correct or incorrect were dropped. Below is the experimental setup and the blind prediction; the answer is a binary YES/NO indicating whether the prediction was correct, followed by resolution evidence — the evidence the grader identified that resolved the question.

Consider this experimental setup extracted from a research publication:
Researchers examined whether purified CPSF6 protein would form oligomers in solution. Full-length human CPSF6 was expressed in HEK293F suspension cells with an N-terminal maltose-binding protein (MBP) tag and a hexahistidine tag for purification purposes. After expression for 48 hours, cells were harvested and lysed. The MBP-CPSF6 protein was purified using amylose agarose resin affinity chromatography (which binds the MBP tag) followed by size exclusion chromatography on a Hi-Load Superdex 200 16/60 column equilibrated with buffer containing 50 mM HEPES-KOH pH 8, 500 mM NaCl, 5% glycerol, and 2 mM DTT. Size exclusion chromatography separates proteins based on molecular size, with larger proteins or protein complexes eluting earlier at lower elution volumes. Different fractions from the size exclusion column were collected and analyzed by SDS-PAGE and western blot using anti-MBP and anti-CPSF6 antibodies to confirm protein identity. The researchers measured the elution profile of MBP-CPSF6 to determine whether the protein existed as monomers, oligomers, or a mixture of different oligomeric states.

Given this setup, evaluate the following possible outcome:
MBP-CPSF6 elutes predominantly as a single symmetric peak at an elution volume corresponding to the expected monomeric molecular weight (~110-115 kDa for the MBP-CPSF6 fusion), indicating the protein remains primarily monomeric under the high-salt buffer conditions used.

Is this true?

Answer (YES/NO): NO